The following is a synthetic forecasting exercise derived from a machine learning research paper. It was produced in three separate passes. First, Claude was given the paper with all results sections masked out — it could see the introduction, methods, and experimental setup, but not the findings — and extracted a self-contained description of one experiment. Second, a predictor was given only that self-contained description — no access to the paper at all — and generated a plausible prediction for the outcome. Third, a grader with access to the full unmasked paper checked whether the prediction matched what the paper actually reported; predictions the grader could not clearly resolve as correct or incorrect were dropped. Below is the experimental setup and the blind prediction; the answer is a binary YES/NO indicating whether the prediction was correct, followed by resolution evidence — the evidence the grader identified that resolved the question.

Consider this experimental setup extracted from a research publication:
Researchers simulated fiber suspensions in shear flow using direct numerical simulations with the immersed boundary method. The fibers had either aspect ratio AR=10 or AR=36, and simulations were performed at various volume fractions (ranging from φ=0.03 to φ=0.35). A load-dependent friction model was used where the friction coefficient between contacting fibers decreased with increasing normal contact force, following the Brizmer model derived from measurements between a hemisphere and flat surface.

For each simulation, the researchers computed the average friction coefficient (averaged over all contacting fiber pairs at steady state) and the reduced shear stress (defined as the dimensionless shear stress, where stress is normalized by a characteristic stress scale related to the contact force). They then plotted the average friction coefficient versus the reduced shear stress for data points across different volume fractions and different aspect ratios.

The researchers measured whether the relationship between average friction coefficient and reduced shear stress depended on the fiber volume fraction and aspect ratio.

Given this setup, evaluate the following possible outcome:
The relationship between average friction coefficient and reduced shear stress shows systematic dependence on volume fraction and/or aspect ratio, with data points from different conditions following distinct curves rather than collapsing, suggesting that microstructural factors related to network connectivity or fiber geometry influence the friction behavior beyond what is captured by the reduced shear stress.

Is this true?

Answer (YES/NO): NO